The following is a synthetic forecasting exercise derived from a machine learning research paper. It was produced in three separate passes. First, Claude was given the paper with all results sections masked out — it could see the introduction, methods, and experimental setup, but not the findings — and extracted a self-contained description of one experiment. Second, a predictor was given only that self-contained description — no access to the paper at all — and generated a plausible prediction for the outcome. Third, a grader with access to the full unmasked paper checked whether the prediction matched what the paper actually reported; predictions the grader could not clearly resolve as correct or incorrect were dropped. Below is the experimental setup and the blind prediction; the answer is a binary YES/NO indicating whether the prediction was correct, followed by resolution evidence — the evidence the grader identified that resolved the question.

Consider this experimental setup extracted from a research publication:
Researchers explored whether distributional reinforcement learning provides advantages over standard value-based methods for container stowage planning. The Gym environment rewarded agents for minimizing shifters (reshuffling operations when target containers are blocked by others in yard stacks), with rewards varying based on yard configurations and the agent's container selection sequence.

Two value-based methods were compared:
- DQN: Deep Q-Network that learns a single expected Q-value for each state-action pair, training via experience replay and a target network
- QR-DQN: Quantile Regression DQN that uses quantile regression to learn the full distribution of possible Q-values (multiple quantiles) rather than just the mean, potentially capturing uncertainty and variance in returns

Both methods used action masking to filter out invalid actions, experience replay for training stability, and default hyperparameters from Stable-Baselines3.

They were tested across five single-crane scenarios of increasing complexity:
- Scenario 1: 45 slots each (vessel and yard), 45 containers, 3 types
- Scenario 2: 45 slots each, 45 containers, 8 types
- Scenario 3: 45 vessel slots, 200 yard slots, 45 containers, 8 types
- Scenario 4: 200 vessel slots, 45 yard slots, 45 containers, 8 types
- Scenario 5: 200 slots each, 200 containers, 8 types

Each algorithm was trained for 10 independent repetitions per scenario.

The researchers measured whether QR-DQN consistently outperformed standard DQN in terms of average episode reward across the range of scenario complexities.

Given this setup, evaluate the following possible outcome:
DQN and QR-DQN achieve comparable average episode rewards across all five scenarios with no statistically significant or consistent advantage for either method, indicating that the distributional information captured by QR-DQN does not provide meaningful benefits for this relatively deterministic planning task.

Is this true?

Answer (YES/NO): YES